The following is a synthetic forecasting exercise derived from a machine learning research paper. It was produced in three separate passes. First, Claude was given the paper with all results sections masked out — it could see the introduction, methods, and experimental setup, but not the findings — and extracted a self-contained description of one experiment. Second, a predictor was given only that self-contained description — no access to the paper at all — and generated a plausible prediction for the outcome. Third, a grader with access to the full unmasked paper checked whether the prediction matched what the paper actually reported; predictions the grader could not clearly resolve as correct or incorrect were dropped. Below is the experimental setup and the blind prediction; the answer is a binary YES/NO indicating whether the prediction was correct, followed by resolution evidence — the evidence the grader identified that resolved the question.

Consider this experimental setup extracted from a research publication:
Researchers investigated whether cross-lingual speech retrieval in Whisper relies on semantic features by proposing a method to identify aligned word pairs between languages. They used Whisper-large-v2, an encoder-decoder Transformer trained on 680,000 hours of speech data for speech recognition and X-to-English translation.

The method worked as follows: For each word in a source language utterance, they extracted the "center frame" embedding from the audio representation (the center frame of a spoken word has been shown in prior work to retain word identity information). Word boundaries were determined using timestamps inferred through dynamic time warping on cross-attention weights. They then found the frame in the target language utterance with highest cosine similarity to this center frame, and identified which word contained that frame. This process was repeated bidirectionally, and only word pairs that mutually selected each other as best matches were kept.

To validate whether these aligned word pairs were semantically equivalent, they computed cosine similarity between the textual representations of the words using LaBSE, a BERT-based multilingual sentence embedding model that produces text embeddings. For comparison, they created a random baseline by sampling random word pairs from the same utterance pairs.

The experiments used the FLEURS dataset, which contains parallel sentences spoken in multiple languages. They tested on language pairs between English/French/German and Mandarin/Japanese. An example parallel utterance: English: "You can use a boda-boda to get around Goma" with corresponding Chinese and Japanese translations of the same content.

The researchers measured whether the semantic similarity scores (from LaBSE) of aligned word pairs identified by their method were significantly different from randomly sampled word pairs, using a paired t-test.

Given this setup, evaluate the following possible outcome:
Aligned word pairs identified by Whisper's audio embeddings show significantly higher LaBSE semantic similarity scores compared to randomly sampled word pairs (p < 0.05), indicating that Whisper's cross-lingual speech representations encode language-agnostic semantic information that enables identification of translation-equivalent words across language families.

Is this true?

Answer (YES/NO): YES